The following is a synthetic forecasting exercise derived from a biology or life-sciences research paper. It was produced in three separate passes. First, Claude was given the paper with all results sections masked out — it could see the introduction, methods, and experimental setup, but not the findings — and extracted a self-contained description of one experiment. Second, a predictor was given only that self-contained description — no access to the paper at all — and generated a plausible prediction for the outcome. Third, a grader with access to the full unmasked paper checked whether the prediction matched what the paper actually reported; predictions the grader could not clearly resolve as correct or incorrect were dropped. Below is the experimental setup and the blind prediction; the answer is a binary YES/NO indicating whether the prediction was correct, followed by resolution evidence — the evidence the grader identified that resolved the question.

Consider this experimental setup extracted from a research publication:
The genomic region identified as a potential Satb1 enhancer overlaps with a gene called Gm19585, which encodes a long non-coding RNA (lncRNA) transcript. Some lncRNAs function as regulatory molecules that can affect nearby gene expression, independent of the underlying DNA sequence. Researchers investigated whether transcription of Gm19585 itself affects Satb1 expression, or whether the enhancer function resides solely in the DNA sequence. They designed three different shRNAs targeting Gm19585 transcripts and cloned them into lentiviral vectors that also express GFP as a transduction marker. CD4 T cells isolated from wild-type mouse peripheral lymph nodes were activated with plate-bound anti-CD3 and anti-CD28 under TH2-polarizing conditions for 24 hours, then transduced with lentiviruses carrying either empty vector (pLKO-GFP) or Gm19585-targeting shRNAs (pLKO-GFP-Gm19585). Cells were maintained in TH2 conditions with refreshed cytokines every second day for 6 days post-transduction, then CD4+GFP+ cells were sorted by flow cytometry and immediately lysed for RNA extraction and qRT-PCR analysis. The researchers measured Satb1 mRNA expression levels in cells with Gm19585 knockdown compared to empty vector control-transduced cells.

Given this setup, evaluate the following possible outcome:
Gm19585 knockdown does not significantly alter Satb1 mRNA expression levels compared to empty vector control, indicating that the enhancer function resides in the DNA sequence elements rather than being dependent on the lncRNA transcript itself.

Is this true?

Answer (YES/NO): YES